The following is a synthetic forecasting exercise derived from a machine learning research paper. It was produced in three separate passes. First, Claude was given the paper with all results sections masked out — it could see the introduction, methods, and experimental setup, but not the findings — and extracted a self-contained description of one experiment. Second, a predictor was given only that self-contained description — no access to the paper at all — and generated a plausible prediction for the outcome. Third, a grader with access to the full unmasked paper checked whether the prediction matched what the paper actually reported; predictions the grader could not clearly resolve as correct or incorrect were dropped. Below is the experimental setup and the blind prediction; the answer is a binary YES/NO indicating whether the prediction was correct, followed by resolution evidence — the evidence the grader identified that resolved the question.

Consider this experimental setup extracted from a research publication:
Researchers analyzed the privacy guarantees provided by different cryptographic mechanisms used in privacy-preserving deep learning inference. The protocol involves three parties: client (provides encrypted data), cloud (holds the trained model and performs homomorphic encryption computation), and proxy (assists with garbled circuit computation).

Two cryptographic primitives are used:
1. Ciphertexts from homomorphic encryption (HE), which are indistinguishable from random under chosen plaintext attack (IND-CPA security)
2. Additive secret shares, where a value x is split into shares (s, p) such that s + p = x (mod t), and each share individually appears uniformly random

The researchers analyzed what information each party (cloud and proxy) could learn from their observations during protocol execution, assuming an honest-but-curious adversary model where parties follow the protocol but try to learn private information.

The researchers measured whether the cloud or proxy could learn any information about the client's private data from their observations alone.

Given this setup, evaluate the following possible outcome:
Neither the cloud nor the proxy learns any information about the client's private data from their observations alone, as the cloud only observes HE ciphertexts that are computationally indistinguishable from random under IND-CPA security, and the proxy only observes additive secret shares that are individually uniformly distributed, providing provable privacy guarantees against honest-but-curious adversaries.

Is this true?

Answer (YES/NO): YES